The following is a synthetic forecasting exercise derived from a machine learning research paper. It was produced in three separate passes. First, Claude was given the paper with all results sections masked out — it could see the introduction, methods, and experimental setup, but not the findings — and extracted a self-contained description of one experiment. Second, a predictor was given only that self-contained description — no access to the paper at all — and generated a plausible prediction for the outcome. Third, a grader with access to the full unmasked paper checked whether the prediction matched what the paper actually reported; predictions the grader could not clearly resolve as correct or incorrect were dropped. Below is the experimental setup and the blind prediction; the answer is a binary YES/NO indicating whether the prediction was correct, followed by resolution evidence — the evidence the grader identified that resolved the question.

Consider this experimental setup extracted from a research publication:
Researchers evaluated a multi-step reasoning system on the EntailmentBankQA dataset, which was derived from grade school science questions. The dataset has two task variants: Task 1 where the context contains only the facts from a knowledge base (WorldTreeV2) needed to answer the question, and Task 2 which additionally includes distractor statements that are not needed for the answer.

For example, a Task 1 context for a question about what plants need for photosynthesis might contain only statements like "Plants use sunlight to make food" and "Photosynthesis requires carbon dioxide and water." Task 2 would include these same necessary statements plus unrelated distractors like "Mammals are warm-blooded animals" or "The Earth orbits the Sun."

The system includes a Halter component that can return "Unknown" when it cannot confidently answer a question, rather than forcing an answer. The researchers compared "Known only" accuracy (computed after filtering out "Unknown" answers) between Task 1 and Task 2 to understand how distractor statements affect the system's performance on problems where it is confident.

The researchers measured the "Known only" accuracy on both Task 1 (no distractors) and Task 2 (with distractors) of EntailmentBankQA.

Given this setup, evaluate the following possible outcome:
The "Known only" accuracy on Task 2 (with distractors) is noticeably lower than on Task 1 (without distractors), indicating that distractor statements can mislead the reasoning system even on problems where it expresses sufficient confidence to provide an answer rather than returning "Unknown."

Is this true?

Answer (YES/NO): YES